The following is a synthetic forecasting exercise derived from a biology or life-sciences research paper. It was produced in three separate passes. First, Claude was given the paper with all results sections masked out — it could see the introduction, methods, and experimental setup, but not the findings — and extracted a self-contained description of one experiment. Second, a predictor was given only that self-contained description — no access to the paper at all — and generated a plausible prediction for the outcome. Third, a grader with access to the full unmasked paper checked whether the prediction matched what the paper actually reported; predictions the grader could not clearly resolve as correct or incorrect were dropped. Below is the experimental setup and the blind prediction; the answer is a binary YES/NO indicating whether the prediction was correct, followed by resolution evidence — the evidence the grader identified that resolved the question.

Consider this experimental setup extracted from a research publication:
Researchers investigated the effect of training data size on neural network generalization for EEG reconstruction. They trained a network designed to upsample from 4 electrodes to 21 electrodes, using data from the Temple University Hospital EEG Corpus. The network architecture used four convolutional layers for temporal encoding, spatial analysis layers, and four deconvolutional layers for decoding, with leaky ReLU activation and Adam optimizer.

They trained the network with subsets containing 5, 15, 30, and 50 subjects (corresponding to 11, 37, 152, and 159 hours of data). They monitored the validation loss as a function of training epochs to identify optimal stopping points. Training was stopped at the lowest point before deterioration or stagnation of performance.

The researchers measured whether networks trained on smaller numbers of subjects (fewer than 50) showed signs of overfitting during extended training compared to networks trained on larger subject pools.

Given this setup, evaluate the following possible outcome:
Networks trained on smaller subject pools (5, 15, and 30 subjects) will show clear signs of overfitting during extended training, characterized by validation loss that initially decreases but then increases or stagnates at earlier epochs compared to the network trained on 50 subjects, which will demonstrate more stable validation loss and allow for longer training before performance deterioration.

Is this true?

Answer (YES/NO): YES